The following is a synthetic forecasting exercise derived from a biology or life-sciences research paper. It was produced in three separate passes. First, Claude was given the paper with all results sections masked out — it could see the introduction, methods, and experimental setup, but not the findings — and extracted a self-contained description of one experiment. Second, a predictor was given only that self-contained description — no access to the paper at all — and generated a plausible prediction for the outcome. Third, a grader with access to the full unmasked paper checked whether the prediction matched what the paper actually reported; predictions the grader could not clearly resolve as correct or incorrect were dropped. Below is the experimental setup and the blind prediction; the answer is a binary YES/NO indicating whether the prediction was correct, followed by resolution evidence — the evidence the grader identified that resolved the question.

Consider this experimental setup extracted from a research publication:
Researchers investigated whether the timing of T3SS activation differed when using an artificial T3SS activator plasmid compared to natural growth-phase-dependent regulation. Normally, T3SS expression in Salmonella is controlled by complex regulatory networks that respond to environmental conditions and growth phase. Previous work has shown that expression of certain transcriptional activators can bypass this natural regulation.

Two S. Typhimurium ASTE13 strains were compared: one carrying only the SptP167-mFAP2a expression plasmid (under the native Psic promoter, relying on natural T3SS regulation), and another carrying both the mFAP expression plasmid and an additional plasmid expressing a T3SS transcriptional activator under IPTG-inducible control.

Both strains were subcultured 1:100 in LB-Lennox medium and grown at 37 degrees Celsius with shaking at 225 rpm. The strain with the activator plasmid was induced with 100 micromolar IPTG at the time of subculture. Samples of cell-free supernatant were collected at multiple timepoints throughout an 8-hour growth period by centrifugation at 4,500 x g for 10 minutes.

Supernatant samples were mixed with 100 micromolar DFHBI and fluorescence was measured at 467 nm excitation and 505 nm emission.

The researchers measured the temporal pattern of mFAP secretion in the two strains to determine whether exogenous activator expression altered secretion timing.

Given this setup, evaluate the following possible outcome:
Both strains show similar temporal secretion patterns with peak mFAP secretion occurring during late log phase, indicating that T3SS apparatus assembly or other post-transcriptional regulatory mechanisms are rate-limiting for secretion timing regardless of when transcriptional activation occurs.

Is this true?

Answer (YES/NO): NO